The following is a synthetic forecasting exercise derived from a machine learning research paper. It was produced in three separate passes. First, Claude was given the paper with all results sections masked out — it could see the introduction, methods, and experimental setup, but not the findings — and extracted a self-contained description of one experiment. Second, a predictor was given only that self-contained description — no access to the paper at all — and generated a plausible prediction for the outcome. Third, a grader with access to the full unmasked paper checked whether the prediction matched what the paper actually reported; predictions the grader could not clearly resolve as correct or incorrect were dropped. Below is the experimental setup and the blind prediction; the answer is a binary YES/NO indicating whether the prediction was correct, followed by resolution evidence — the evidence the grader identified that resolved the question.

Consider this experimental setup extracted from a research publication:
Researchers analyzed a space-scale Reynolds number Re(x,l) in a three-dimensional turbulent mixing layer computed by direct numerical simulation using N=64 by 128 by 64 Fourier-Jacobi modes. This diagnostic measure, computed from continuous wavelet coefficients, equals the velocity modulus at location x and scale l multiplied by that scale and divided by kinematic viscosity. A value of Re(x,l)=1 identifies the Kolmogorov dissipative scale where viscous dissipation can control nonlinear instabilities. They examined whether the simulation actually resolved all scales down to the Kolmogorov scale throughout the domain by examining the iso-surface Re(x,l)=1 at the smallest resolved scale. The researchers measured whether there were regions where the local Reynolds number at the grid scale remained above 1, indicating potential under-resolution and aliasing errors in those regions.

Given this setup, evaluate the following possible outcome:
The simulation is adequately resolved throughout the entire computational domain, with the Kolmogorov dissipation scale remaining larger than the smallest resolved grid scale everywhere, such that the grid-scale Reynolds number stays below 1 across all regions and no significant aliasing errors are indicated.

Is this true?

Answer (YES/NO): NO